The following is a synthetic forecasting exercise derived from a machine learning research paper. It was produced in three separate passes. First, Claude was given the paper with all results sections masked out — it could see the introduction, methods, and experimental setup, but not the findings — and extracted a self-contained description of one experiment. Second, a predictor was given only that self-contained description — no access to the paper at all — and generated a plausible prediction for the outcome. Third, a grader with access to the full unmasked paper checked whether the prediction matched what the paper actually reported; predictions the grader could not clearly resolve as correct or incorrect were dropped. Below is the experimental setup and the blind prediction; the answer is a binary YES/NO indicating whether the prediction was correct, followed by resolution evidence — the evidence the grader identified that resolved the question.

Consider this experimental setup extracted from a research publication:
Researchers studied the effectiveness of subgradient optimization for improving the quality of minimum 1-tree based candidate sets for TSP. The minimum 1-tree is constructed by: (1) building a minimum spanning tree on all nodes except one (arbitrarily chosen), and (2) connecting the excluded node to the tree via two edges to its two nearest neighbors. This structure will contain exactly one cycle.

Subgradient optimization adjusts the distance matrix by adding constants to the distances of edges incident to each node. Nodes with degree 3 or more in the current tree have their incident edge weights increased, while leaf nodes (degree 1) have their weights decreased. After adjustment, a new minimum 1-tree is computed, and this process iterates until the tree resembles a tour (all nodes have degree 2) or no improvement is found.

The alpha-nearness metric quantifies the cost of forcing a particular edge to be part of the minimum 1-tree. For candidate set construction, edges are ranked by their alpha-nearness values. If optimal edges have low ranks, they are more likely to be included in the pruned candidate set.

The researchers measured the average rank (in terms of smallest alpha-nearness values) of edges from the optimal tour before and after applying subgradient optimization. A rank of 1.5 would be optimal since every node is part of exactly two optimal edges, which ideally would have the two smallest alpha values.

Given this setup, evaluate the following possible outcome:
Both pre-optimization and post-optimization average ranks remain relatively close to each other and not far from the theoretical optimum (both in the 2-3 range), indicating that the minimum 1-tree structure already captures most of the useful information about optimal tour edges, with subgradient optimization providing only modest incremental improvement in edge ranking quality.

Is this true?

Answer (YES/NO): NO